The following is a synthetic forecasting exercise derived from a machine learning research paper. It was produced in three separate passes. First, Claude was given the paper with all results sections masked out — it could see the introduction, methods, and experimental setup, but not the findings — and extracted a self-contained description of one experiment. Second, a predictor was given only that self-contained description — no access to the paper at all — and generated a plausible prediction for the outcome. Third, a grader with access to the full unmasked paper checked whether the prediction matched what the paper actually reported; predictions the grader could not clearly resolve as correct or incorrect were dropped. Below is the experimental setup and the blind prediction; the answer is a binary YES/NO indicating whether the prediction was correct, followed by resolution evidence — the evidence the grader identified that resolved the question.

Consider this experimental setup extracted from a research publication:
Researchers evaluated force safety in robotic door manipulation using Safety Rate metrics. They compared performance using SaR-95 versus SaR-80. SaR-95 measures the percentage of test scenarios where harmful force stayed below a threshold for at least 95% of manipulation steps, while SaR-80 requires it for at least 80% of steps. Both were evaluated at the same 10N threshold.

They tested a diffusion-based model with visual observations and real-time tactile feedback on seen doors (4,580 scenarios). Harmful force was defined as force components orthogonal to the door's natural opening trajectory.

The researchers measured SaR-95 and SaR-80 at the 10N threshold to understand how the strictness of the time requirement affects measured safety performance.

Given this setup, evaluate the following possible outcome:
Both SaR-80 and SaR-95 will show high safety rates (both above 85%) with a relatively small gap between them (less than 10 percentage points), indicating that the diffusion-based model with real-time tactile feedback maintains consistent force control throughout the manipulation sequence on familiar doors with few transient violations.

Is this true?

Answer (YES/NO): NO